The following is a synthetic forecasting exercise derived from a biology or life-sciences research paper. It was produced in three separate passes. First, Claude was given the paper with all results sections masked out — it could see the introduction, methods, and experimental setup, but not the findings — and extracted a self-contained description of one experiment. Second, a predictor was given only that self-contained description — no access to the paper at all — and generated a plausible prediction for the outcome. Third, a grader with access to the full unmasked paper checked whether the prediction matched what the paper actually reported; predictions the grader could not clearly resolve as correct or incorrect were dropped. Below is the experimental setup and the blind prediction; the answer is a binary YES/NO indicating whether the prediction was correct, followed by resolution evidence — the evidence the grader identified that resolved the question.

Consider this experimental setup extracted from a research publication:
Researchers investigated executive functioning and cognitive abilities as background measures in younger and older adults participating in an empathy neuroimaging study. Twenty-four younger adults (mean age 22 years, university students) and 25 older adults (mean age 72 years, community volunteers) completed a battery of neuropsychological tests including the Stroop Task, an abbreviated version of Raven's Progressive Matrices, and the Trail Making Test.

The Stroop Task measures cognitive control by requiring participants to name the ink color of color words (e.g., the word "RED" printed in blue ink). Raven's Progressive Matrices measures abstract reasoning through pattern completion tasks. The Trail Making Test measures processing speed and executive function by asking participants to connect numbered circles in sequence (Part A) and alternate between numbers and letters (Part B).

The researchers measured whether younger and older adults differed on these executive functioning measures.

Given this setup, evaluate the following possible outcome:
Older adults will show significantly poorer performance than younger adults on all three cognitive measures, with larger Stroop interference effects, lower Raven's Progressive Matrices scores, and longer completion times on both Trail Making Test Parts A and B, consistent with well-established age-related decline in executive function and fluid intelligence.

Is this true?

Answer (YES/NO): NO